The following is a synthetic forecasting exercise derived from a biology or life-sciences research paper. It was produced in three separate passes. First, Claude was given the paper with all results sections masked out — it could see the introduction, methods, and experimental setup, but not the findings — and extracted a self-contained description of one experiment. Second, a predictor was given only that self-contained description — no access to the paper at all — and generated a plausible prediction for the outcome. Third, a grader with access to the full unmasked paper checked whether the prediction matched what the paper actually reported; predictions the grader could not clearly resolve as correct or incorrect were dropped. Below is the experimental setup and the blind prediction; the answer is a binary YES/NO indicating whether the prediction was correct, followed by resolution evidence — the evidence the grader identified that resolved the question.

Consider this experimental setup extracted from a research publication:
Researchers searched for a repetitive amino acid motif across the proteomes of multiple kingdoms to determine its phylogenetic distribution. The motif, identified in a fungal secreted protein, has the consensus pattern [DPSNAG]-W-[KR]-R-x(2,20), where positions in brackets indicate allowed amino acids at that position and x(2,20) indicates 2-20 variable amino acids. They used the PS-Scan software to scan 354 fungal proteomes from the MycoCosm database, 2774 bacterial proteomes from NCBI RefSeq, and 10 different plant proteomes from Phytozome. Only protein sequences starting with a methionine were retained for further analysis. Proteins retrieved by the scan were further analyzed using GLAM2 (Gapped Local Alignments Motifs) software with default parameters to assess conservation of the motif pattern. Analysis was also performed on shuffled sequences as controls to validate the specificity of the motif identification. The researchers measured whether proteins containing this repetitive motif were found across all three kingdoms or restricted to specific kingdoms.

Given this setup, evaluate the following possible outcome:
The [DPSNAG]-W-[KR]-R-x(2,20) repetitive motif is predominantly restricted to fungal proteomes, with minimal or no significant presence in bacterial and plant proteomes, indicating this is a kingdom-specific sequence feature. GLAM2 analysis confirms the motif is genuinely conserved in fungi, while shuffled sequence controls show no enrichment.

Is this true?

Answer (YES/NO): YES